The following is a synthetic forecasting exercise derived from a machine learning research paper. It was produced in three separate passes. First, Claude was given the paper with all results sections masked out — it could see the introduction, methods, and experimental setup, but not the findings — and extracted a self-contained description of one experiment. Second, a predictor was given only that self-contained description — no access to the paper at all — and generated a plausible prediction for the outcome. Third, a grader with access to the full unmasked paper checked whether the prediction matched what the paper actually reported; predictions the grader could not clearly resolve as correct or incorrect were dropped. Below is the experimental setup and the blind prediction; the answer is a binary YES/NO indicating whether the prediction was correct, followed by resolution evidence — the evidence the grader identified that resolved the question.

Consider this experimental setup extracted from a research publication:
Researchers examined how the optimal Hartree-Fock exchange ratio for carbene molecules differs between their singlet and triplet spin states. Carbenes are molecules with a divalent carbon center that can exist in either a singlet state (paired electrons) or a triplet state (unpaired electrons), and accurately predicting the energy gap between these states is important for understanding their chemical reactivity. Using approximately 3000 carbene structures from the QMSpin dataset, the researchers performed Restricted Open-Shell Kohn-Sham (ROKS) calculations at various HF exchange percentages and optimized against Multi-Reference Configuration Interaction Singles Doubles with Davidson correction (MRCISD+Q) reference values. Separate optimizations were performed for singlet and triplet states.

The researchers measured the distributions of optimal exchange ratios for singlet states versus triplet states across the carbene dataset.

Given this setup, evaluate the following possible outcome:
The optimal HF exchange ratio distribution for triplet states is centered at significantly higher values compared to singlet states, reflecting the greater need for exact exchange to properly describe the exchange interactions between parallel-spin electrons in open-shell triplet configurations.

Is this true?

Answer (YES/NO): YES